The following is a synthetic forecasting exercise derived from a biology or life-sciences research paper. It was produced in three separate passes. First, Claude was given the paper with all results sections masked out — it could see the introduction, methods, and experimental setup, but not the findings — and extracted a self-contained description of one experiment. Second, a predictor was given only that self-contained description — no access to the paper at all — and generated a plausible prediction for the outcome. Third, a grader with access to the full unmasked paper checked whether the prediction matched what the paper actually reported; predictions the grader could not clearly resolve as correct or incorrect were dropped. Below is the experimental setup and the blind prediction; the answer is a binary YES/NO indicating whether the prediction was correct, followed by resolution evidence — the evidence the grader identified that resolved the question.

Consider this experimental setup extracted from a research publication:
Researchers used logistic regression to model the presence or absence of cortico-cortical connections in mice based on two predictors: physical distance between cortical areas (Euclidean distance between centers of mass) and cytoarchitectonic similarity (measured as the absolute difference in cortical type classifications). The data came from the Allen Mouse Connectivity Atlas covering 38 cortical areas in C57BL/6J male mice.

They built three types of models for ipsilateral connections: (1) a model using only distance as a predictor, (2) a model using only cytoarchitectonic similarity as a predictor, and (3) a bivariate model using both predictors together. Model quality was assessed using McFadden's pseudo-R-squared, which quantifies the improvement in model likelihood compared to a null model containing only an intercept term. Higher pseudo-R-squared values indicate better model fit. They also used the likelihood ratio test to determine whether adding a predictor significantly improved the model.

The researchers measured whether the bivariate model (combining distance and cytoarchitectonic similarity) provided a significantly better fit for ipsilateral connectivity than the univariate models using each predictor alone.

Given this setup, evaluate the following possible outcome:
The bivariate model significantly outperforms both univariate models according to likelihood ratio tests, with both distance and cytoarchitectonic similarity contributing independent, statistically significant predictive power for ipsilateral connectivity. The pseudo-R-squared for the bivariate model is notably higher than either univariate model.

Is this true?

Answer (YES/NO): YES